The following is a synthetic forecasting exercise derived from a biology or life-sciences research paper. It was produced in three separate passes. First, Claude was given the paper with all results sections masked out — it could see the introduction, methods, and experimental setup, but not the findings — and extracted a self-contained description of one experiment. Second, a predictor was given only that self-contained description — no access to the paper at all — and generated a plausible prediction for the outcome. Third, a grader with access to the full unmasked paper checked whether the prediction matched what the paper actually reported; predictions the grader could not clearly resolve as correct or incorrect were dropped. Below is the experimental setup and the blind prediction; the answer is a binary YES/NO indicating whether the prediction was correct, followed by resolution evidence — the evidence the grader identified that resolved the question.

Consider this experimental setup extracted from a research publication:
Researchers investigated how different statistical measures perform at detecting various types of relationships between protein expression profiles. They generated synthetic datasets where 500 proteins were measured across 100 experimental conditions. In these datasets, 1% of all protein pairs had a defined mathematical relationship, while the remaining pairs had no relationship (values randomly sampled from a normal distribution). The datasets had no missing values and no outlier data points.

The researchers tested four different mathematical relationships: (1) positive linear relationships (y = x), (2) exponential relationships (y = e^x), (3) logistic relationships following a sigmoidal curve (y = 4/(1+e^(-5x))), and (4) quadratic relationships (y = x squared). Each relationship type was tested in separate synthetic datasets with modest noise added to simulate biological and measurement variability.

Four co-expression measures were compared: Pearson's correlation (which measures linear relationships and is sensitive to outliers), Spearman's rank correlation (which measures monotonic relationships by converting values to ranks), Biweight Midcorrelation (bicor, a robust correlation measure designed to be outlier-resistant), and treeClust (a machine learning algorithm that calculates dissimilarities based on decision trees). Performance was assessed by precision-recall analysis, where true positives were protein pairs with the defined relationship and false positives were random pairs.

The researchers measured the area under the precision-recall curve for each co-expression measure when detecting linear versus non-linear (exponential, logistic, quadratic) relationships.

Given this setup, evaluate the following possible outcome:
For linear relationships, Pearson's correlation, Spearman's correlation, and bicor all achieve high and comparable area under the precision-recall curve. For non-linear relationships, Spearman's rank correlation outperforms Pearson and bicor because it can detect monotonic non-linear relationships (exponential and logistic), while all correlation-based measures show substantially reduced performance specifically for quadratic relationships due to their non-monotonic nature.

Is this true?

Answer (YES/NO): NO